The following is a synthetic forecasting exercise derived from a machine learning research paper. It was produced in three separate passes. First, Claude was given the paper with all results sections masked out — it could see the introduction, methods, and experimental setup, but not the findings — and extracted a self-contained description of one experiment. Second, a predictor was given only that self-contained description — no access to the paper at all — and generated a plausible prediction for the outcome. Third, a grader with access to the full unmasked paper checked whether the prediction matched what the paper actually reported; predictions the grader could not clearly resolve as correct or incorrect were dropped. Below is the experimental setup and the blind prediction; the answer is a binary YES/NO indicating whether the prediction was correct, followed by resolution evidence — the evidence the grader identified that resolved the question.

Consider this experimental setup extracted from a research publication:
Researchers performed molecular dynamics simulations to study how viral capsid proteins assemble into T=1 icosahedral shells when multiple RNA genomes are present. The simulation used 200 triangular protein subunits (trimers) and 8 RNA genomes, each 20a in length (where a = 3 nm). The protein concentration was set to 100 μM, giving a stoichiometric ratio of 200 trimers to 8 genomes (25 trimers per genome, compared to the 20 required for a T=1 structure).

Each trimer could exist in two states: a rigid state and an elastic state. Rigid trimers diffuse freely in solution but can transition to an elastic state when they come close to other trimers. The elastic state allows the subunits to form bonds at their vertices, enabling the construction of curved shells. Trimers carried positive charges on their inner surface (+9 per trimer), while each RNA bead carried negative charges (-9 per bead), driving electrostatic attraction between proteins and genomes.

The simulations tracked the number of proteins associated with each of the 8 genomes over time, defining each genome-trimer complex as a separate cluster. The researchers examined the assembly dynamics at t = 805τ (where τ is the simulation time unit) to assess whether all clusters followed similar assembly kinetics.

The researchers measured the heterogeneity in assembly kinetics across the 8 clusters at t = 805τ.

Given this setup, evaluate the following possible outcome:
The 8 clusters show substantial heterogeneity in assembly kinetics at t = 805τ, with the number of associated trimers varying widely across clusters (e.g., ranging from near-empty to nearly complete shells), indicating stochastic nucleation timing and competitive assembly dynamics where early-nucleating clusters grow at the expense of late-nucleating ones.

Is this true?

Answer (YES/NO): YES